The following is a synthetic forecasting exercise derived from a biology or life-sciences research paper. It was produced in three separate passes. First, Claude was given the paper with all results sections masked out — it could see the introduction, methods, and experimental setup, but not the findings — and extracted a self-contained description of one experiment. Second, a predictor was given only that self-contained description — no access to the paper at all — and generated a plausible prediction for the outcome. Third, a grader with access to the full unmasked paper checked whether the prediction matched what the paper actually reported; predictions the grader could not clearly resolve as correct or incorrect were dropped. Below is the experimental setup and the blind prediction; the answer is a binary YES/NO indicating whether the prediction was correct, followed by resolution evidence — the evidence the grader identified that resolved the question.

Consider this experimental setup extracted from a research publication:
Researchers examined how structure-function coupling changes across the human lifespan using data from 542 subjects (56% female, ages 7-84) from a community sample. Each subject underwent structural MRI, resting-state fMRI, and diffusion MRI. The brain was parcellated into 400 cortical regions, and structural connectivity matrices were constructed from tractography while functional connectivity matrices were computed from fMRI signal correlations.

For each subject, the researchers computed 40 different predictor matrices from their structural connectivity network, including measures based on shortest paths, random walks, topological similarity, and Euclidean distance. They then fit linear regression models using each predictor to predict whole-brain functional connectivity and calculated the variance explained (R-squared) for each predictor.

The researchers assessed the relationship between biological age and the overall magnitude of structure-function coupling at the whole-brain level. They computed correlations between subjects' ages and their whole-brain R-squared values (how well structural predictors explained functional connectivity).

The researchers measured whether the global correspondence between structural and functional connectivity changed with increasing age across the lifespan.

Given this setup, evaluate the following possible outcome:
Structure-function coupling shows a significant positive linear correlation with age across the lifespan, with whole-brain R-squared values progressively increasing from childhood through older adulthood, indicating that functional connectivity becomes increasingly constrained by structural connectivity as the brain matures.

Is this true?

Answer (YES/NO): NO